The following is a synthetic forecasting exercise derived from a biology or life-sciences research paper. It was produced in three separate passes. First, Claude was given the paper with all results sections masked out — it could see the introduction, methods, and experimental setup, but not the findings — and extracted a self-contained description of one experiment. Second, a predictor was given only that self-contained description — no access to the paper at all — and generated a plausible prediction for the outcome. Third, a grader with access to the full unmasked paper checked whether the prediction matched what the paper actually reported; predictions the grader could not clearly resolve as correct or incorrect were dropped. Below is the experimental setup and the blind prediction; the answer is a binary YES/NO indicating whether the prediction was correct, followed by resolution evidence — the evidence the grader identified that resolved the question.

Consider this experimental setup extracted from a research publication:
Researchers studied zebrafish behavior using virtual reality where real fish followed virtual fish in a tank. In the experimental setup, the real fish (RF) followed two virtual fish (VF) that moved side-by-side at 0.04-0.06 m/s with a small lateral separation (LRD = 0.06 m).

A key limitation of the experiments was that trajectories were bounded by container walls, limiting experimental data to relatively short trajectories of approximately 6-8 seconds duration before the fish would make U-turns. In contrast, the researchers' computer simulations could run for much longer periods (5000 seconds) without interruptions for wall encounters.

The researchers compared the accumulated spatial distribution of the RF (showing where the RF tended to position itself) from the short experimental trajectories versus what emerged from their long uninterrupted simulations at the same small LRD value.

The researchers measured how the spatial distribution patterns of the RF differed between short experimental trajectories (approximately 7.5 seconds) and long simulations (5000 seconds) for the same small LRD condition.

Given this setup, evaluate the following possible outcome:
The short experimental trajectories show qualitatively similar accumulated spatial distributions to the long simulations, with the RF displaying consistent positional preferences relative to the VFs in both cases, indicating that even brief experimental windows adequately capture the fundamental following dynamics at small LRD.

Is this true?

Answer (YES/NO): NO